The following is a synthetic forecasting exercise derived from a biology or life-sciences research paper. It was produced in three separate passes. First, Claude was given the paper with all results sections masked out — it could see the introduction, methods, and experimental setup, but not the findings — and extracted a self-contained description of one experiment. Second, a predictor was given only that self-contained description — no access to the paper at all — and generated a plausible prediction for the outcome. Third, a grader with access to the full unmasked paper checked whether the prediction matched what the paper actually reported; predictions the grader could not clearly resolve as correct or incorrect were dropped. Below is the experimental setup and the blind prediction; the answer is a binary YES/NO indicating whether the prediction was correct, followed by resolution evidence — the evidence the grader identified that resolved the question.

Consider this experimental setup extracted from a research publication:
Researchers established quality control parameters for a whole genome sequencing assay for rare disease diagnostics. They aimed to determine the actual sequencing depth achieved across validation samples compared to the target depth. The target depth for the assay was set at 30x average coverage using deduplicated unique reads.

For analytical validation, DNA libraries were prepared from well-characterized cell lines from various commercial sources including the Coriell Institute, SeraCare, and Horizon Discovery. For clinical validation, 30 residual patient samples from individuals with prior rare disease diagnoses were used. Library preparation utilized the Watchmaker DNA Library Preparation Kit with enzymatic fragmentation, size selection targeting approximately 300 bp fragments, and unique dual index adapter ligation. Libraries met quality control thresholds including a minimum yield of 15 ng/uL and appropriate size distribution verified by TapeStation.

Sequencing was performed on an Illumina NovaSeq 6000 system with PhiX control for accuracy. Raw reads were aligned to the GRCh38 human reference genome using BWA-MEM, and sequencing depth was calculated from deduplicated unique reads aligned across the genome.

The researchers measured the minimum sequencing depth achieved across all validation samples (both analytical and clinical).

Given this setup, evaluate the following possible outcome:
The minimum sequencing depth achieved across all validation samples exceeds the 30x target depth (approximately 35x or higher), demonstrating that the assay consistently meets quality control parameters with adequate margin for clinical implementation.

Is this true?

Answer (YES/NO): NO